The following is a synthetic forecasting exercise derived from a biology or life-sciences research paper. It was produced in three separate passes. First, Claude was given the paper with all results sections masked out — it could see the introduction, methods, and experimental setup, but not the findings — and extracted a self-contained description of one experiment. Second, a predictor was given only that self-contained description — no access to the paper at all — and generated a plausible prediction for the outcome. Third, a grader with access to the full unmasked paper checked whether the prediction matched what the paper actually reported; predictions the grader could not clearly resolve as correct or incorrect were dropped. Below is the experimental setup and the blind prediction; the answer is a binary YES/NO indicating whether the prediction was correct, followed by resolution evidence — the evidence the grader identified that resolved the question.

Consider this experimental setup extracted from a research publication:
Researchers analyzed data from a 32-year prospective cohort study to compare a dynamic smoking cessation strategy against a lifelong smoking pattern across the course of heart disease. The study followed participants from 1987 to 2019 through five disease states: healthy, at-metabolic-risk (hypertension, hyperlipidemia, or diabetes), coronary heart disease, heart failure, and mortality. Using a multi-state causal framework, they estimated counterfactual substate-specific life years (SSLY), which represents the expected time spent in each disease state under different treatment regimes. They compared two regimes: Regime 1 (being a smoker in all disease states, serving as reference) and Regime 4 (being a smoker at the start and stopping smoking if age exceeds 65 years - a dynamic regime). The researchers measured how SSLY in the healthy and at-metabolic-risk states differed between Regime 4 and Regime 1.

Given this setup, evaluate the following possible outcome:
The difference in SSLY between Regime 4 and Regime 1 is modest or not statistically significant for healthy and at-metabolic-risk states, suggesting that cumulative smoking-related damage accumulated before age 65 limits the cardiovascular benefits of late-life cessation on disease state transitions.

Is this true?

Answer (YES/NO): NO